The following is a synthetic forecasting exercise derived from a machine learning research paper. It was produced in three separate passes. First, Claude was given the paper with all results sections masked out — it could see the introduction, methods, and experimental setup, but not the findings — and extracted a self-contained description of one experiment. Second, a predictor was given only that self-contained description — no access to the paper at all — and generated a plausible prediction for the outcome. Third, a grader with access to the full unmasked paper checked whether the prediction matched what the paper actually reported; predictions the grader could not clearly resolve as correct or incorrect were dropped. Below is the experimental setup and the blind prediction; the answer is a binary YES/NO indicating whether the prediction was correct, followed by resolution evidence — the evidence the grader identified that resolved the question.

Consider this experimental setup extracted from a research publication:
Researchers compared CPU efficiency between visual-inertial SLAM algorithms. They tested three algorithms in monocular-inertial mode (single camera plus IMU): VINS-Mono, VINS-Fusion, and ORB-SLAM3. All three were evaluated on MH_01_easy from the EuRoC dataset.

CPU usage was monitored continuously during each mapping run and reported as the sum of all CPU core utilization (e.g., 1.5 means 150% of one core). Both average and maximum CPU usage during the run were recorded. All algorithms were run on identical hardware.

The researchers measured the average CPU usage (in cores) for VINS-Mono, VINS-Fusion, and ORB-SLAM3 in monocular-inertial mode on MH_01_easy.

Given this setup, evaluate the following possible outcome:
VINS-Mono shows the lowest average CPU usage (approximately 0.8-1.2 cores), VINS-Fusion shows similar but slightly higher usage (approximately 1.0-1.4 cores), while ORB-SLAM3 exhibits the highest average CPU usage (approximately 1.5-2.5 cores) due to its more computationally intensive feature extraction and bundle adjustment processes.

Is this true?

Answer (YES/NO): NO